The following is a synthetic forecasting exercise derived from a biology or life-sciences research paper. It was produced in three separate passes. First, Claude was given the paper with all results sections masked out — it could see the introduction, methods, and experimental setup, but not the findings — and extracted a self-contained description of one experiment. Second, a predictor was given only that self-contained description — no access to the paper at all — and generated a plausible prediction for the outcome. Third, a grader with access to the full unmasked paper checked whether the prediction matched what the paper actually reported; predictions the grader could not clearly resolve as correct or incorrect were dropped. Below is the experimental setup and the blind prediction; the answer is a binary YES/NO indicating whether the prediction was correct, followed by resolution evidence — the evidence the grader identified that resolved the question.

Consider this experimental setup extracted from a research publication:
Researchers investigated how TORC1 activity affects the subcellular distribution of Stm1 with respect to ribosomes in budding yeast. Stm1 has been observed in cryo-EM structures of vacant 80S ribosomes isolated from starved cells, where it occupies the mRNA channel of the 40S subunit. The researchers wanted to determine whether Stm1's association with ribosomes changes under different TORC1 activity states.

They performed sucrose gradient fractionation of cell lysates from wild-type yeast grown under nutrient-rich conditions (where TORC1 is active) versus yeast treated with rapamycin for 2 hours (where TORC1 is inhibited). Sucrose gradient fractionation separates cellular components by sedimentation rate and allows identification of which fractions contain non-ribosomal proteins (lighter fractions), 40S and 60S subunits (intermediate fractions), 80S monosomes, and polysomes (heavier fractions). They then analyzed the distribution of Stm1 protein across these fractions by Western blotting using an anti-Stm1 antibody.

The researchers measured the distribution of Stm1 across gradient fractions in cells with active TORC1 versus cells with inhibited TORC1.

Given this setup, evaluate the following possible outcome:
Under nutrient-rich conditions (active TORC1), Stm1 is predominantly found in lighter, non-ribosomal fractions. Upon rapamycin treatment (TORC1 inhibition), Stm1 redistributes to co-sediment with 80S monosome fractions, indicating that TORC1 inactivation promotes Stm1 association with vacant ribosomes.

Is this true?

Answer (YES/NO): NO